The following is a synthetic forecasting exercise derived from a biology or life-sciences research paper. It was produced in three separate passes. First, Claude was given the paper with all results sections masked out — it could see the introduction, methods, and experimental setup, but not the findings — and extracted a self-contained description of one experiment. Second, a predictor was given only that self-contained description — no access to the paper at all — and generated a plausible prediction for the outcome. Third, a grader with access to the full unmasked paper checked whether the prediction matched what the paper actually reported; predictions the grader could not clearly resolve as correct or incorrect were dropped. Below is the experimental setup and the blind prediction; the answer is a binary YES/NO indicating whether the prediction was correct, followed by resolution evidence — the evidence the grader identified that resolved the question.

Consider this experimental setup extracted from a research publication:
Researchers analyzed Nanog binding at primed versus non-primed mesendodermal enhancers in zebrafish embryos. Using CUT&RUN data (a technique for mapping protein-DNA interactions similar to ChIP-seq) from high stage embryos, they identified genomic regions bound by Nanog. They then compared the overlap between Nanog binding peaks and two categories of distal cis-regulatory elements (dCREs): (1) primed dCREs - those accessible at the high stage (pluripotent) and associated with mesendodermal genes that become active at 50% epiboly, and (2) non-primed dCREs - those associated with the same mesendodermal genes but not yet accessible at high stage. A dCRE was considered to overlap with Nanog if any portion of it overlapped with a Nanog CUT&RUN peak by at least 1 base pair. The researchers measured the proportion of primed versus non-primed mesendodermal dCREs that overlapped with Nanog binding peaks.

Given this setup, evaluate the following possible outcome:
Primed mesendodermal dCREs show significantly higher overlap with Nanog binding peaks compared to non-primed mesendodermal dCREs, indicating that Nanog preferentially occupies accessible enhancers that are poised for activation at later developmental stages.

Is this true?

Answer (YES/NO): YES